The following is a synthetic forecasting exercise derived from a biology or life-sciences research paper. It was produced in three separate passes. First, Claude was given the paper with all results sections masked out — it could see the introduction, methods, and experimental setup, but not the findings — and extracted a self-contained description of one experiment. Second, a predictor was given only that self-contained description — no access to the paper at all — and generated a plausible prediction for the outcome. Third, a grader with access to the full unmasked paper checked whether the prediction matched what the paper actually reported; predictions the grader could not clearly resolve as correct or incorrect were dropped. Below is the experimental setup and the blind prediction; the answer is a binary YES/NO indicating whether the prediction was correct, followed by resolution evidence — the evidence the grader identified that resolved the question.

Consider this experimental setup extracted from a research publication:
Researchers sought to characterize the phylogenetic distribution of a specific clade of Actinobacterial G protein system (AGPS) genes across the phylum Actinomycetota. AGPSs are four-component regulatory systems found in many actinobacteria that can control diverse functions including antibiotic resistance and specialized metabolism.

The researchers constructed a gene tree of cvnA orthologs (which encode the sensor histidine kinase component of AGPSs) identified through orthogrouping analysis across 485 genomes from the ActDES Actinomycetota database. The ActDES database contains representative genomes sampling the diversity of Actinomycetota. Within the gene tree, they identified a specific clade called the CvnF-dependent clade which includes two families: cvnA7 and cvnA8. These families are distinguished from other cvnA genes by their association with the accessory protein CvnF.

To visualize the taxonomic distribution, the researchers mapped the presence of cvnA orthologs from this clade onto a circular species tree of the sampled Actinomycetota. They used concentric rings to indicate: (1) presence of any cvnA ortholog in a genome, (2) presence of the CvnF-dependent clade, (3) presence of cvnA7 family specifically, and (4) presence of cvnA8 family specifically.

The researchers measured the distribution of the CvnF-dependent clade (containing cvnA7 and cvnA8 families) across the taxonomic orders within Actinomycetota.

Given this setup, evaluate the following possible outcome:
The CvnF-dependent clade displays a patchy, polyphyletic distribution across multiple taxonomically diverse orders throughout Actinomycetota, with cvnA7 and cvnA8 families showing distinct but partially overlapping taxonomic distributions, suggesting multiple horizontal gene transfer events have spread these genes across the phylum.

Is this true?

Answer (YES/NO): NO